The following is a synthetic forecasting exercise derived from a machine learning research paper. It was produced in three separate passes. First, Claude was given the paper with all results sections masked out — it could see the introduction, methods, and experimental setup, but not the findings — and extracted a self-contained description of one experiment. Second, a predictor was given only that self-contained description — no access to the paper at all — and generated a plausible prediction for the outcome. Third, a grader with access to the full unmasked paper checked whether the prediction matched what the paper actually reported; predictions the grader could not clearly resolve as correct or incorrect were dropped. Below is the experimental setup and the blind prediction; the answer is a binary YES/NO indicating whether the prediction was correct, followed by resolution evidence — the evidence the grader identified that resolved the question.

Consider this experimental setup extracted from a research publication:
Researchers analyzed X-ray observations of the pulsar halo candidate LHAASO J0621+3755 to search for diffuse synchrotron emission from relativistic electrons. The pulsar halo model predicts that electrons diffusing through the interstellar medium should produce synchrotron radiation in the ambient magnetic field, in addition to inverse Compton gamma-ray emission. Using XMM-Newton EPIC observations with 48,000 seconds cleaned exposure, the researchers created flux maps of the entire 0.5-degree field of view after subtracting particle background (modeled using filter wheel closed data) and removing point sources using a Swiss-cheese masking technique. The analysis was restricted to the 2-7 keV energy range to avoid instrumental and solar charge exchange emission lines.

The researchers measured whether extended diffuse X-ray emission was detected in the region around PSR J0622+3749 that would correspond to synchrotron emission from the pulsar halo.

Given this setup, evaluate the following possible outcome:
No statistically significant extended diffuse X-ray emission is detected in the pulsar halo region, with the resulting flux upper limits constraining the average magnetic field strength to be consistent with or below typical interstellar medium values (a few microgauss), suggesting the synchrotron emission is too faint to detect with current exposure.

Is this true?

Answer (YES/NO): YES